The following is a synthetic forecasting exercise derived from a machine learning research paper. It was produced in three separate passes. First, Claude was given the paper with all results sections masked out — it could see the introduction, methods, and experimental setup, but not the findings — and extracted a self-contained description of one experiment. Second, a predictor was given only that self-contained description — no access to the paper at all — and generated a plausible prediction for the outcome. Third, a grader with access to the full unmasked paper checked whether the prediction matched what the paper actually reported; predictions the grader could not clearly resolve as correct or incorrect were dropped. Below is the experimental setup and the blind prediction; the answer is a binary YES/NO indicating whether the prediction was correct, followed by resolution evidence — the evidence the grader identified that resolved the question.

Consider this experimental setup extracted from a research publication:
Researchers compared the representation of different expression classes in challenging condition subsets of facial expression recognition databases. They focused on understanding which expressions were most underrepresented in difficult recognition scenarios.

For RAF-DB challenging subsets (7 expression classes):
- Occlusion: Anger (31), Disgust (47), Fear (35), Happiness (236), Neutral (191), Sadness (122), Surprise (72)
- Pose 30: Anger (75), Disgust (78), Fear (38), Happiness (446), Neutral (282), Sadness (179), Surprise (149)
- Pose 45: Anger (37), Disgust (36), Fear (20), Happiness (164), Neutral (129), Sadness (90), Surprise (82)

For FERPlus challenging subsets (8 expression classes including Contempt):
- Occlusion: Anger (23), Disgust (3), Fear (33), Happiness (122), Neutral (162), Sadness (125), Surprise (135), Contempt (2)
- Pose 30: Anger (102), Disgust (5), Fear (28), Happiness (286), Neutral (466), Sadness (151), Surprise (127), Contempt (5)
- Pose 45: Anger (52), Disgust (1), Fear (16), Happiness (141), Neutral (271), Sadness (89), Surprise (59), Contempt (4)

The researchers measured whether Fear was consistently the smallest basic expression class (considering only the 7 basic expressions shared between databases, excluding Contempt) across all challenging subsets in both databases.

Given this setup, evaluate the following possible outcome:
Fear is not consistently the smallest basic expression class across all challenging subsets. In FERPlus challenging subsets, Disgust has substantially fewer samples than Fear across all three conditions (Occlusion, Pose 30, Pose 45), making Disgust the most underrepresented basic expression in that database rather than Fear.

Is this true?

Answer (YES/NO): YES